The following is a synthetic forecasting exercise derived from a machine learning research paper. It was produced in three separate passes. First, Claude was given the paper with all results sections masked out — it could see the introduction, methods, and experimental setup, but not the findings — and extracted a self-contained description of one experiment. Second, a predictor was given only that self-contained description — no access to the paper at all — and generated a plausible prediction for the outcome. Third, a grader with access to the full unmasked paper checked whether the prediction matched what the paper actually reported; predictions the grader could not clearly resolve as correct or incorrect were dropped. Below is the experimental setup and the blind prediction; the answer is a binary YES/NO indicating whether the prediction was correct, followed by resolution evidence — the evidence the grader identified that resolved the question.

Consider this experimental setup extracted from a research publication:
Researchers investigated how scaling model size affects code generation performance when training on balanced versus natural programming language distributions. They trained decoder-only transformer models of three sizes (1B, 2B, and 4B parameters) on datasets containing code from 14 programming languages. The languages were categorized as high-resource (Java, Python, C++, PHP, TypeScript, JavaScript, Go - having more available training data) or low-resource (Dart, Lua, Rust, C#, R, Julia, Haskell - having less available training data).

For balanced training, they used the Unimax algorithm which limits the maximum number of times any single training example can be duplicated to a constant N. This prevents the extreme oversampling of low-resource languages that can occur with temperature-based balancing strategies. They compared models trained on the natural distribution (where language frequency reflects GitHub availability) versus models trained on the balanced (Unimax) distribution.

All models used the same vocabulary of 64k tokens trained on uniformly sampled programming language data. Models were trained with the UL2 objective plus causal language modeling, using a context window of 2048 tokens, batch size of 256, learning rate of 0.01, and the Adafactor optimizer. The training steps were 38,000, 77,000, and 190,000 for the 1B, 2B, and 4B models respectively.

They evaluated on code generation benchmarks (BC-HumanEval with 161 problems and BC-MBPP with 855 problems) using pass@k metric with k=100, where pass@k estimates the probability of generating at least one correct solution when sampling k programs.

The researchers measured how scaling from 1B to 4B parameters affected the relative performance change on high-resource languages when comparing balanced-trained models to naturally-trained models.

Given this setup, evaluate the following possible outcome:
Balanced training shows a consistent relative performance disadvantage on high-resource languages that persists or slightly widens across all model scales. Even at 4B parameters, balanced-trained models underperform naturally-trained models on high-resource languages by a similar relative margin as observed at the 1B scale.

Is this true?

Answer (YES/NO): NO